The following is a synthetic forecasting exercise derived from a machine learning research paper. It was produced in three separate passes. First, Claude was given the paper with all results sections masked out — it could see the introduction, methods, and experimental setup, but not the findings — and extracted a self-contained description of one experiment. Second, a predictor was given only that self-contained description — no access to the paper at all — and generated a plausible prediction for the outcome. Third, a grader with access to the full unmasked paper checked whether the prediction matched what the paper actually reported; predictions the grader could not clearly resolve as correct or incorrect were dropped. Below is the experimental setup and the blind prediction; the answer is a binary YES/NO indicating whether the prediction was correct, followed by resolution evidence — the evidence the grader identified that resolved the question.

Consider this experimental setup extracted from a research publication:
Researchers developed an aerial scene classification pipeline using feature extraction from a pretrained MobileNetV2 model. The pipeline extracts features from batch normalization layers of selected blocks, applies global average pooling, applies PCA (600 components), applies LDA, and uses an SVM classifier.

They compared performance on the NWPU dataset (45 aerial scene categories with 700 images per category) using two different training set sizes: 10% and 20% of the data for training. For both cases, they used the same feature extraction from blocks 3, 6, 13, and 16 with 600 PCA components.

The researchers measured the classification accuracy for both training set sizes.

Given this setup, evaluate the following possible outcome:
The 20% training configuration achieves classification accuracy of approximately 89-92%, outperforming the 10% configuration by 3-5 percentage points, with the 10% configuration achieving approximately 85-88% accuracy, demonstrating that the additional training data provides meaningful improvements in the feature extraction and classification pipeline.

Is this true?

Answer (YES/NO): NO